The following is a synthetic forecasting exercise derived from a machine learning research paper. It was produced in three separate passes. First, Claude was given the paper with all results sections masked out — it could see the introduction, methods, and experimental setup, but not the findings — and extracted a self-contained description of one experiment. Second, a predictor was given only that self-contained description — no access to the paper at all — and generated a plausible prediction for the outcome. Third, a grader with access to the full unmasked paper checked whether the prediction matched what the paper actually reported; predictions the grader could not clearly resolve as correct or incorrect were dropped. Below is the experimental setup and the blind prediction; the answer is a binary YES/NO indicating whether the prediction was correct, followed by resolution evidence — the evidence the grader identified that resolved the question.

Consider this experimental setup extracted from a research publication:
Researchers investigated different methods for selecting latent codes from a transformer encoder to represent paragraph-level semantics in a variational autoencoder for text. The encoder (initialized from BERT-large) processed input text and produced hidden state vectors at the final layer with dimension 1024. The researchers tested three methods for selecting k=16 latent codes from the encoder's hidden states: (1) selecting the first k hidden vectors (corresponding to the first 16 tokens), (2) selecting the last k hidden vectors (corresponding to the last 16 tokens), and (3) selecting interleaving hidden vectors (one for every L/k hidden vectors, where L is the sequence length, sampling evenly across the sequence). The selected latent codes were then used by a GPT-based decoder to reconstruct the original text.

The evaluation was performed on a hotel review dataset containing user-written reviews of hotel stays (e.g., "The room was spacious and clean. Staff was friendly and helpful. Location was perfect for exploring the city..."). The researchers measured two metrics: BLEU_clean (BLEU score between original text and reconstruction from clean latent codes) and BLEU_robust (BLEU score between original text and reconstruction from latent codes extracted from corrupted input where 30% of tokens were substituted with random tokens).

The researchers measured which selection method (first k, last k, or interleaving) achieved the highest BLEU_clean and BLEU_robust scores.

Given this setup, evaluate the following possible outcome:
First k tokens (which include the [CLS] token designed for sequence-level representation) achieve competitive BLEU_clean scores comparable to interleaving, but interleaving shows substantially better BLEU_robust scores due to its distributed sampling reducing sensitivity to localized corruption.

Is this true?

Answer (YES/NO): NO